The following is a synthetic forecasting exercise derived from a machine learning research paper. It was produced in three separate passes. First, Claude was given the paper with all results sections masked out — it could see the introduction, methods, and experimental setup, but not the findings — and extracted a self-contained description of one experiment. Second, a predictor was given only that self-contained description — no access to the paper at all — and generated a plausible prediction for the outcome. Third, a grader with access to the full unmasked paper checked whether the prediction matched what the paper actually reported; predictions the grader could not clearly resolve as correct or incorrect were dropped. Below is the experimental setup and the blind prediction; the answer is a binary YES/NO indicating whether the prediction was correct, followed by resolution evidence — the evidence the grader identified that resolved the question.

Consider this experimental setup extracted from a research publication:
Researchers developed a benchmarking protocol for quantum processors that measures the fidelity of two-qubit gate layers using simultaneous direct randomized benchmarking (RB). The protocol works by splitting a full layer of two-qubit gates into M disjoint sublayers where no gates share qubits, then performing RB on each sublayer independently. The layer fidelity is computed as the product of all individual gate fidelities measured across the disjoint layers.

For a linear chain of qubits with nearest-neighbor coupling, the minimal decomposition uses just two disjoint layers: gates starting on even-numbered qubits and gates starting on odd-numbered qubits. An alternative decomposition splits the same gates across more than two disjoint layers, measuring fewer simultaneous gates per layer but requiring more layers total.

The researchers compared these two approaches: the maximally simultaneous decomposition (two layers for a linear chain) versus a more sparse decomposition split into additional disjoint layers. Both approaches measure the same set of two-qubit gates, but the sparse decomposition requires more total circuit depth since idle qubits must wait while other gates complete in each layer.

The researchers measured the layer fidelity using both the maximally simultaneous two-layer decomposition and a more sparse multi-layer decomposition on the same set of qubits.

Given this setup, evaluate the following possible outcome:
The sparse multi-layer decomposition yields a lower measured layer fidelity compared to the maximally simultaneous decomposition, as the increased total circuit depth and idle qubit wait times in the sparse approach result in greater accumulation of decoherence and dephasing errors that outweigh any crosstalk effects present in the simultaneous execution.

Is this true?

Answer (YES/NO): YES